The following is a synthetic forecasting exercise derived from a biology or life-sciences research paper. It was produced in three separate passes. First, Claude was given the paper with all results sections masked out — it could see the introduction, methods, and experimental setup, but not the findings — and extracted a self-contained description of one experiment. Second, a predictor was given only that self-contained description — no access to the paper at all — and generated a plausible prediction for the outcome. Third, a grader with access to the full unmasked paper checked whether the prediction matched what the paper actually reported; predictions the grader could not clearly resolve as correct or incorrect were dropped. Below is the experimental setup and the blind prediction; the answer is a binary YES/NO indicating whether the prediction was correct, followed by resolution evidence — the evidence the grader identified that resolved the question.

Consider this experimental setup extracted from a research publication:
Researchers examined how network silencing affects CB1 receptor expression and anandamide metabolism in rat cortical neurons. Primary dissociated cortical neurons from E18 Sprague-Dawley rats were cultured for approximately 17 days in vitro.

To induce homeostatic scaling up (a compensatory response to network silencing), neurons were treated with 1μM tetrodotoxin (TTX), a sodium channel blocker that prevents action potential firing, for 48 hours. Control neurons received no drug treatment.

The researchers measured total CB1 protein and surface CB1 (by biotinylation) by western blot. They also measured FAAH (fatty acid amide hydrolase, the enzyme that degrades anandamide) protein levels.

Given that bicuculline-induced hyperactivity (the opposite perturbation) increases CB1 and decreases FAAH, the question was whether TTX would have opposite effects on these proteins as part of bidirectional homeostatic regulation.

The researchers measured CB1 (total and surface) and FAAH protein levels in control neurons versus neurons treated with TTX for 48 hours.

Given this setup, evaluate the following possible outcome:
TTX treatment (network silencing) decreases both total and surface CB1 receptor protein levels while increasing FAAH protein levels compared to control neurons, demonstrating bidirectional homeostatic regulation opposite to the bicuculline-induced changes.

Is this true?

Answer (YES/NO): NO